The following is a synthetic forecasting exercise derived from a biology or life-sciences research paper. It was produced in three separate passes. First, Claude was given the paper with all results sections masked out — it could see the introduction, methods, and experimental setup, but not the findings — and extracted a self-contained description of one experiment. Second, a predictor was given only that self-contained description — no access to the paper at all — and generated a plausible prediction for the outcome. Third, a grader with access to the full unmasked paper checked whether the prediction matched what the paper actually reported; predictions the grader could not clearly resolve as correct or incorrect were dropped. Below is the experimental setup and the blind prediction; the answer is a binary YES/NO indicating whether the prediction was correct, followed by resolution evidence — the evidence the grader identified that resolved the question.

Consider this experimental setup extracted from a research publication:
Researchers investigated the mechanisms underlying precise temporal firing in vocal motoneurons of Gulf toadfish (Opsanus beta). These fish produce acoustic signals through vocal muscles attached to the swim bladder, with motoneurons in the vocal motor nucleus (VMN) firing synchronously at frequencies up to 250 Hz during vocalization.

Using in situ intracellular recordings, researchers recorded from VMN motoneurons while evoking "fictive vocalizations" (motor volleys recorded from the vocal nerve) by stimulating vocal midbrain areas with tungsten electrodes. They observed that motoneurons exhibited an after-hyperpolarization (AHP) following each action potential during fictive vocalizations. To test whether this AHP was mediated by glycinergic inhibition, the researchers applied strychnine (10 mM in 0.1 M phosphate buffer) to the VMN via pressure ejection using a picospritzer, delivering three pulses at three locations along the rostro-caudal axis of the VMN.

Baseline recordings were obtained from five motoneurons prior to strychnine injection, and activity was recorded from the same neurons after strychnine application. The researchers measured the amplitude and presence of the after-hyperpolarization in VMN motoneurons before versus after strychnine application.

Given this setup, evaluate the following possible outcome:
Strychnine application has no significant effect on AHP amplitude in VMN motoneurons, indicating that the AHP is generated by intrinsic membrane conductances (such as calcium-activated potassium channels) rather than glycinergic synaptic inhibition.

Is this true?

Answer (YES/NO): NO